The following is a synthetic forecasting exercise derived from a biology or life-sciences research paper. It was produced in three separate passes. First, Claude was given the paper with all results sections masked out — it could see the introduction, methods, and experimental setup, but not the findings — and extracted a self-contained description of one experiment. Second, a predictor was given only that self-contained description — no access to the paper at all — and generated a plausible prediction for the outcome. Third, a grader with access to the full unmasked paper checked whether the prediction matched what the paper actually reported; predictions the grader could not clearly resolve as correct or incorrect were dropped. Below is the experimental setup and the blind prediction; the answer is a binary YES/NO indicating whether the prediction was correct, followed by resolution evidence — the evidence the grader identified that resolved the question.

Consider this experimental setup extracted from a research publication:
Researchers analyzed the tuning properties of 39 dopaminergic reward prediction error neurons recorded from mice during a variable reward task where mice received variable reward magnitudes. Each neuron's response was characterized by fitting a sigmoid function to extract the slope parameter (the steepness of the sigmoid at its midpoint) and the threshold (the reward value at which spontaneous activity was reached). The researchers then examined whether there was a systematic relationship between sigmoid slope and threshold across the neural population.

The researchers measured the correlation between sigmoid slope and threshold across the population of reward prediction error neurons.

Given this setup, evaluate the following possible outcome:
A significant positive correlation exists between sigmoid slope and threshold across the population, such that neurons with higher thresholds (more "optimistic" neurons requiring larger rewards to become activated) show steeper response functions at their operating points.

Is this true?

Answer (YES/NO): NO